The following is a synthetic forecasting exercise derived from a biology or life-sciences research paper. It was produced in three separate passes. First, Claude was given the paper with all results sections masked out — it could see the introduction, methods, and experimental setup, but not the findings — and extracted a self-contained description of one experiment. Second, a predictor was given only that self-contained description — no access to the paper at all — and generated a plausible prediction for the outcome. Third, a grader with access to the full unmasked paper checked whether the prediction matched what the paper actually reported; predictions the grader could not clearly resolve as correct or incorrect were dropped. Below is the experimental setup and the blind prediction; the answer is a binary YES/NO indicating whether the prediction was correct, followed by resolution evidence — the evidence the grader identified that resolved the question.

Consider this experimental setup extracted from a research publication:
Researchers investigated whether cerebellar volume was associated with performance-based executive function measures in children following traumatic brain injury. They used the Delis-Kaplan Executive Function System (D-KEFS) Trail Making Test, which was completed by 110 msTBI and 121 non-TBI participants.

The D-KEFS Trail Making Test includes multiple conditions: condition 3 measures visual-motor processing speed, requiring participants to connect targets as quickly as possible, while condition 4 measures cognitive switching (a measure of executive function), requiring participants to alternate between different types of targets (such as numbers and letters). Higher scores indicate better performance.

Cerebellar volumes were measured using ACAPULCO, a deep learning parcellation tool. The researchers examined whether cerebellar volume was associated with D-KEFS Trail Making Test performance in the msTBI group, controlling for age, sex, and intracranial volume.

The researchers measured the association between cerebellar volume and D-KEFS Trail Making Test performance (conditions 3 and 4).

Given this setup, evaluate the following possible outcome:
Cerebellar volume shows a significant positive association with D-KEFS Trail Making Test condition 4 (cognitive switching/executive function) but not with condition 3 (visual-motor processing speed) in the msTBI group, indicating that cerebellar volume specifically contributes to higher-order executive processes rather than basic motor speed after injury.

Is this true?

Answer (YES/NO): NO